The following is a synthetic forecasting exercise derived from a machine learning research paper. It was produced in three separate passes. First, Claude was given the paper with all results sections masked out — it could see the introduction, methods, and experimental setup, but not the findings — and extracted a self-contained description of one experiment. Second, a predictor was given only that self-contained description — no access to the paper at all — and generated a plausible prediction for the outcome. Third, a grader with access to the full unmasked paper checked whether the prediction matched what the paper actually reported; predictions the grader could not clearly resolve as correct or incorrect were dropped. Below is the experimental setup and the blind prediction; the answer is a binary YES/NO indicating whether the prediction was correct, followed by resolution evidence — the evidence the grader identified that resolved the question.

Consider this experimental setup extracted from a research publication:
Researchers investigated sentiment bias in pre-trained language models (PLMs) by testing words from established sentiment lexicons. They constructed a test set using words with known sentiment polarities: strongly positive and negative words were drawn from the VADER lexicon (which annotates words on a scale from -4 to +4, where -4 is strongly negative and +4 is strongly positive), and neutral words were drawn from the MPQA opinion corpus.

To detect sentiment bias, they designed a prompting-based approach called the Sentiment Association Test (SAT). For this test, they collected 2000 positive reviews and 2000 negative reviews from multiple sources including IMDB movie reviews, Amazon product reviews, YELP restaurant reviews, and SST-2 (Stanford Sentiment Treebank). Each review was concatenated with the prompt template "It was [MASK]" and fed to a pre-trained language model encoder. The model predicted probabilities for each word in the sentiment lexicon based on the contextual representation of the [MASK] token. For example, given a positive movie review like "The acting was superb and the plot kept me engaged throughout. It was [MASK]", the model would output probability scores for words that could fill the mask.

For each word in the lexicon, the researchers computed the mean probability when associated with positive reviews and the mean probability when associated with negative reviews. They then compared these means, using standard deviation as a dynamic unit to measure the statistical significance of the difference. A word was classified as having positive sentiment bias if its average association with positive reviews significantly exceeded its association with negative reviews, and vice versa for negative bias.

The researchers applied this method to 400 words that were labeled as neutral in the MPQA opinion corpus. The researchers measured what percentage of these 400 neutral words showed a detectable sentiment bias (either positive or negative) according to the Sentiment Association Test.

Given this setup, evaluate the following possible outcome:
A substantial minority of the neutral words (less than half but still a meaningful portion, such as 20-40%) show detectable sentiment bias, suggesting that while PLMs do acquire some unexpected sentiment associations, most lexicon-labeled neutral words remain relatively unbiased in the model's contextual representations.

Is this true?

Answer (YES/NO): YES